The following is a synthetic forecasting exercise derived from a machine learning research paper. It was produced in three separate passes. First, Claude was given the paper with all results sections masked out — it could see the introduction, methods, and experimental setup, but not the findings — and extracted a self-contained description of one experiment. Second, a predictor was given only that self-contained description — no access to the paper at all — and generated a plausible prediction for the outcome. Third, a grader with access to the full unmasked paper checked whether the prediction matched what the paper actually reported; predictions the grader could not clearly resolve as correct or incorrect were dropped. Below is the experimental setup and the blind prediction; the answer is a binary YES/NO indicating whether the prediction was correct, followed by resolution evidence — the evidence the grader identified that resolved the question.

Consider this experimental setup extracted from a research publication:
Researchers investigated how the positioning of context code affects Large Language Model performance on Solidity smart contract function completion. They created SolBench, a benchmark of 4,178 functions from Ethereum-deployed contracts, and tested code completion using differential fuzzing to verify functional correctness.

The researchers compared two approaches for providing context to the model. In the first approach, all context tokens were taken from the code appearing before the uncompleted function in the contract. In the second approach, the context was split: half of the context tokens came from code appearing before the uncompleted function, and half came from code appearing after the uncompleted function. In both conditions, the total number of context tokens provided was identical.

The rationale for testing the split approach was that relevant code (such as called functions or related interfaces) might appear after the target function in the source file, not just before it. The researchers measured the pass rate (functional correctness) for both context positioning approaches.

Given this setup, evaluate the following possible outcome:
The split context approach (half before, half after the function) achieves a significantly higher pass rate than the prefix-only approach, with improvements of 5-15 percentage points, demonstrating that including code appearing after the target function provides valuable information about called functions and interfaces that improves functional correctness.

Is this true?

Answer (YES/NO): NO